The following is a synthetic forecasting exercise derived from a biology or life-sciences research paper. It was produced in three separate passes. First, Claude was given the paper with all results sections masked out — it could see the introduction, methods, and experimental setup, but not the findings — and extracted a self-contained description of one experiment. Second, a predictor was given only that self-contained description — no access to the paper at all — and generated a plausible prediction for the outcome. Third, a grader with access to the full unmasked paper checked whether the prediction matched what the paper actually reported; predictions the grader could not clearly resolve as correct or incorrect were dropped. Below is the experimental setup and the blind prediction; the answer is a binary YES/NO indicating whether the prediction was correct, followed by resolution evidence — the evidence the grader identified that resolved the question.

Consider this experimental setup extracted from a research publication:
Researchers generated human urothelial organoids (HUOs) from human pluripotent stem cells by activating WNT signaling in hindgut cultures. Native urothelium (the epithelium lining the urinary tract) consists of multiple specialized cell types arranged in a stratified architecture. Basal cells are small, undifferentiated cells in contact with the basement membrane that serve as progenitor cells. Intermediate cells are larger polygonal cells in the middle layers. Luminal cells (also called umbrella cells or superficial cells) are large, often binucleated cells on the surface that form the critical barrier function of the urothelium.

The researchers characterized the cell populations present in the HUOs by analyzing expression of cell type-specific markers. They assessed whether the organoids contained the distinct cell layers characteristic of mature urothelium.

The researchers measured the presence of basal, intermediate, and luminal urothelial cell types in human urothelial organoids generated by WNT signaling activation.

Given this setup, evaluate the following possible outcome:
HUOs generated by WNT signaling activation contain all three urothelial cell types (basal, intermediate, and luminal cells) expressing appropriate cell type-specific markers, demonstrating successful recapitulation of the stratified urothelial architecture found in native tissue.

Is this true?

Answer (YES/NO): YES